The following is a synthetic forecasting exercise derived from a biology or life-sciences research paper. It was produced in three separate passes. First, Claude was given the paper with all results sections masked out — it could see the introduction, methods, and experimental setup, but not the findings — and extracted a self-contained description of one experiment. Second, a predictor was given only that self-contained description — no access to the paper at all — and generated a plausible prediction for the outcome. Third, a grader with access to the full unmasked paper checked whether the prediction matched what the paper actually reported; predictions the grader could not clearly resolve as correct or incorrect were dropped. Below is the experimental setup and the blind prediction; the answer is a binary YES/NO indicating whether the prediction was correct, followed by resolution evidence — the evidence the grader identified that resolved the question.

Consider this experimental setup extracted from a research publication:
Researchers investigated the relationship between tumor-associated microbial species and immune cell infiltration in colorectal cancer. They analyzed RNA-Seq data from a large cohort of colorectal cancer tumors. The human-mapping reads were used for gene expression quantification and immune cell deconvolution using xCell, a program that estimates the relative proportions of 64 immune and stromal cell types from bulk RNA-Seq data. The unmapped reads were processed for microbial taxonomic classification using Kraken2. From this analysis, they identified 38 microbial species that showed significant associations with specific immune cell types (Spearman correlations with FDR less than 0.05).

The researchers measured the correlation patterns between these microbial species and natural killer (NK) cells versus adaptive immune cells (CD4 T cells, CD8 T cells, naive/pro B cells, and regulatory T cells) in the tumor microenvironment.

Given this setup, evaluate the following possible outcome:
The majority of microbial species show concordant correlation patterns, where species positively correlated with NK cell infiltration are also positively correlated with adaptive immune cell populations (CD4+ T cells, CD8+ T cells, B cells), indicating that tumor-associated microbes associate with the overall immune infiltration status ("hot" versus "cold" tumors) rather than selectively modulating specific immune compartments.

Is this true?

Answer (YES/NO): NO